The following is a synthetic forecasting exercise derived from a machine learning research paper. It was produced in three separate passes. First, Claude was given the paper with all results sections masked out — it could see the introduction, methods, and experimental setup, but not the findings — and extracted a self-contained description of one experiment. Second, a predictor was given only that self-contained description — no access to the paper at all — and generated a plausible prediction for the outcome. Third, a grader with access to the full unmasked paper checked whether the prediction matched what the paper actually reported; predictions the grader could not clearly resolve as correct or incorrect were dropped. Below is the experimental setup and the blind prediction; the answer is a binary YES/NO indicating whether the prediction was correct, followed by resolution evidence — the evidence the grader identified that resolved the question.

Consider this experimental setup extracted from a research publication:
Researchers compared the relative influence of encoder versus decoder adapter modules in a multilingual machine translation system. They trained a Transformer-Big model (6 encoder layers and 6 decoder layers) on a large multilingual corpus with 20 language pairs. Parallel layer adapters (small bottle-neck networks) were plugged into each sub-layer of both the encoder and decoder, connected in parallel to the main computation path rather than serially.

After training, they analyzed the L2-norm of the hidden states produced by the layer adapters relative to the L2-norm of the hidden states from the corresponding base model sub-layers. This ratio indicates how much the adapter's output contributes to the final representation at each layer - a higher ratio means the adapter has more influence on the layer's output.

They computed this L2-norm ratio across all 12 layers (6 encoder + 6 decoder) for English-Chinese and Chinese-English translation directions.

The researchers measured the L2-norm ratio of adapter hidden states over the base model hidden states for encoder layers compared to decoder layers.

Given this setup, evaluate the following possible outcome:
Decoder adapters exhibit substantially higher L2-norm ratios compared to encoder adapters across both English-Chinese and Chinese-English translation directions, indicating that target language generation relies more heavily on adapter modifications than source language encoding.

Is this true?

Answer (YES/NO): YES